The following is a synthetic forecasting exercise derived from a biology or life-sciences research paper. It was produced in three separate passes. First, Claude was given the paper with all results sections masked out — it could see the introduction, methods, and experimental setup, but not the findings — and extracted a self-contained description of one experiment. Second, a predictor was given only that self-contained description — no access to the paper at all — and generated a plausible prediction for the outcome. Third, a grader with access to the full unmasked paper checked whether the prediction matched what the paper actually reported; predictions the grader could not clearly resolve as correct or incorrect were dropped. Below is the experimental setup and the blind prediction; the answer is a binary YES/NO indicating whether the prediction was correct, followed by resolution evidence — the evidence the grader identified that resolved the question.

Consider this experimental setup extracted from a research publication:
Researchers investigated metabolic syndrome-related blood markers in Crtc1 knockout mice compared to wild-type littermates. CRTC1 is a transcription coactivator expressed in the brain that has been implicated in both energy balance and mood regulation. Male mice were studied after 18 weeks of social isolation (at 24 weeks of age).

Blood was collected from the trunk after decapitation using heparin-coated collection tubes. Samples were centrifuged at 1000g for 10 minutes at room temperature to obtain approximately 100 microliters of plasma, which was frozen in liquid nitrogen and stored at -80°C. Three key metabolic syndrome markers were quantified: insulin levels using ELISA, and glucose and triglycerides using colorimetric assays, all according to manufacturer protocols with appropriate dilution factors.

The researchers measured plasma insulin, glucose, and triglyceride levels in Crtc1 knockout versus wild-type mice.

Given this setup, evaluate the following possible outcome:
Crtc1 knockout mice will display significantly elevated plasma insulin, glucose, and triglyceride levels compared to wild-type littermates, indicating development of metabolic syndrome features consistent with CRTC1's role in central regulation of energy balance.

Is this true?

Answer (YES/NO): NO